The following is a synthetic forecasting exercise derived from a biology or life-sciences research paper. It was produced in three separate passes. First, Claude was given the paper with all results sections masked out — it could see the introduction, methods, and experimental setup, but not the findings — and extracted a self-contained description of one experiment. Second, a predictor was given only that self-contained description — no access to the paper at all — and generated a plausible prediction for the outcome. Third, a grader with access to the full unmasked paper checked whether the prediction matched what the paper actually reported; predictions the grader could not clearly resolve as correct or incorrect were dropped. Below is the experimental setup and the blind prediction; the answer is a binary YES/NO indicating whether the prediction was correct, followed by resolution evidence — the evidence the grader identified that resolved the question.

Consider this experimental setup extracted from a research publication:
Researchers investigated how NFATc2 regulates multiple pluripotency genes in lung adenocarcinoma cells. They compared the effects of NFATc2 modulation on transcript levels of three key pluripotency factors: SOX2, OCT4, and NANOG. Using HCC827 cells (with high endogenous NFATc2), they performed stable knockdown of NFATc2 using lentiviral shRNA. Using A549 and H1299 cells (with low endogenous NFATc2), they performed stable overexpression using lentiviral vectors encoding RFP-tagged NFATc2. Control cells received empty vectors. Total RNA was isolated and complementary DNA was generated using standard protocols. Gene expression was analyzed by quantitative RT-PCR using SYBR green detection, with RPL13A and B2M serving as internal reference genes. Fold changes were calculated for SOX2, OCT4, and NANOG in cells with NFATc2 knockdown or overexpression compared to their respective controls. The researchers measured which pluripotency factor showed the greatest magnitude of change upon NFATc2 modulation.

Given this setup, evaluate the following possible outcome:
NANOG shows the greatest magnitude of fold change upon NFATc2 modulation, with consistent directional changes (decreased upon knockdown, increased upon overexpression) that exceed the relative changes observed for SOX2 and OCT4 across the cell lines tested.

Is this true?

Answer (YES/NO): NO